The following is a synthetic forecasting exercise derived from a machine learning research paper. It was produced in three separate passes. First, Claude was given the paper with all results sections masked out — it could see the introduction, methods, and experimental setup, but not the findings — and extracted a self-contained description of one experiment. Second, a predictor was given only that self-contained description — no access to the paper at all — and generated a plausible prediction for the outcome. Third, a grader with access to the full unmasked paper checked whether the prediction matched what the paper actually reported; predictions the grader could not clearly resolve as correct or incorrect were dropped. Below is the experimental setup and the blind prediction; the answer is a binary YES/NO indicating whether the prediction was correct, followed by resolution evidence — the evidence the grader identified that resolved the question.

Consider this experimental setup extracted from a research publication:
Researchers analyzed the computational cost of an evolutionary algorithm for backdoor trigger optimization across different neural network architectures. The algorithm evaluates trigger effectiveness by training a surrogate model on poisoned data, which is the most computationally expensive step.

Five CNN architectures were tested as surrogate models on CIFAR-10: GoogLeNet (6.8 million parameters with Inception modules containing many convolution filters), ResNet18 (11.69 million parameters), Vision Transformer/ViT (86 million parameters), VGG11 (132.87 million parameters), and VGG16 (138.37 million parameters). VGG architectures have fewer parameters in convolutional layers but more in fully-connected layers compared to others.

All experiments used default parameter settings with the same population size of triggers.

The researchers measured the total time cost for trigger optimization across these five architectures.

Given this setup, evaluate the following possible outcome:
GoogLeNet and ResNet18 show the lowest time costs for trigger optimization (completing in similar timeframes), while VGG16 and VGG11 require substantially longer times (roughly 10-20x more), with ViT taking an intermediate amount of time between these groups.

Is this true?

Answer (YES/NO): NO